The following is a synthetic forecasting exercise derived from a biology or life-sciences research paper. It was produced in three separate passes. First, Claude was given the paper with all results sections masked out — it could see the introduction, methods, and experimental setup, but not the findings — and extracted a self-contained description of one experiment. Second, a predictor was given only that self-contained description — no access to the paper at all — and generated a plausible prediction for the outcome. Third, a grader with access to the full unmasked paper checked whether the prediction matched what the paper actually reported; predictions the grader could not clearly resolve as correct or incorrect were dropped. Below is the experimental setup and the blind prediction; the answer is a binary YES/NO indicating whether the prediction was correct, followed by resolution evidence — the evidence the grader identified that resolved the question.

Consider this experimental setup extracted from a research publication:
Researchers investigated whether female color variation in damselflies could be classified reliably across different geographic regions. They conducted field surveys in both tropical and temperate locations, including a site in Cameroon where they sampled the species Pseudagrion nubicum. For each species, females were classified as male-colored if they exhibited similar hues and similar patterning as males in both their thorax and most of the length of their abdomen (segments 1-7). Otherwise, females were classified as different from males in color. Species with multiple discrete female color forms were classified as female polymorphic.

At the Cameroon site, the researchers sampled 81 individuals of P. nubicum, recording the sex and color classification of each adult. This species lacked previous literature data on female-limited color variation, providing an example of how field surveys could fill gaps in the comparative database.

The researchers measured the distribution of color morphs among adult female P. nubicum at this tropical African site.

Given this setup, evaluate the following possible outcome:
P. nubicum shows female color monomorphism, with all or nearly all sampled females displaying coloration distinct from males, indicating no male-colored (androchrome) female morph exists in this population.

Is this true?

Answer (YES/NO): NO